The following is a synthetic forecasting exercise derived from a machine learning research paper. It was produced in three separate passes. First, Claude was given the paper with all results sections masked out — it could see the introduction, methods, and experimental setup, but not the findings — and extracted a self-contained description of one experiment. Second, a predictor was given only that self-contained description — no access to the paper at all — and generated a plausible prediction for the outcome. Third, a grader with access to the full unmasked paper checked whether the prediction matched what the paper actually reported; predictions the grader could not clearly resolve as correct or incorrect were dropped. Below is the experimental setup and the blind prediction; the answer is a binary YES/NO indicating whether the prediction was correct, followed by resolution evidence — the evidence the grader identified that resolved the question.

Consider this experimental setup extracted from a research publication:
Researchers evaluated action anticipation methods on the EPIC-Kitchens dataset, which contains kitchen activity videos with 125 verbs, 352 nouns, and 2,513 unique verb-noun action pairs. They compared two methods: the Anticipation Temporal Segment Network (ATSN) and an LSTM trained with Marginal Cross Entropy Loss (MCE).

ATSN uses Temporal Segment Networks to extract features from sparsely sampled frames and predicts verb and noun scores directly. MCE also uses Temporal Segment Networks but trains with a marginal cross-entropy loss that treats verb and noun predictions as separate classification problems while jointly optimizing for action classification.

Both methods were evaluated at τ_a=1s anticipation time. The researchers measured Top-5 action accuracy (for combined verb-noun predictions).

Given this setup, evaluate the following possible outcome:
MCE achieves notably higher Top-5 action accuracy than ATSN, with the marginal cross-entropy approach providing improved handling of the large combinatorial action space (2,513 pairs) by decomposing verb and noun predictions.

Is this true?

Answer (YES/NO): YES